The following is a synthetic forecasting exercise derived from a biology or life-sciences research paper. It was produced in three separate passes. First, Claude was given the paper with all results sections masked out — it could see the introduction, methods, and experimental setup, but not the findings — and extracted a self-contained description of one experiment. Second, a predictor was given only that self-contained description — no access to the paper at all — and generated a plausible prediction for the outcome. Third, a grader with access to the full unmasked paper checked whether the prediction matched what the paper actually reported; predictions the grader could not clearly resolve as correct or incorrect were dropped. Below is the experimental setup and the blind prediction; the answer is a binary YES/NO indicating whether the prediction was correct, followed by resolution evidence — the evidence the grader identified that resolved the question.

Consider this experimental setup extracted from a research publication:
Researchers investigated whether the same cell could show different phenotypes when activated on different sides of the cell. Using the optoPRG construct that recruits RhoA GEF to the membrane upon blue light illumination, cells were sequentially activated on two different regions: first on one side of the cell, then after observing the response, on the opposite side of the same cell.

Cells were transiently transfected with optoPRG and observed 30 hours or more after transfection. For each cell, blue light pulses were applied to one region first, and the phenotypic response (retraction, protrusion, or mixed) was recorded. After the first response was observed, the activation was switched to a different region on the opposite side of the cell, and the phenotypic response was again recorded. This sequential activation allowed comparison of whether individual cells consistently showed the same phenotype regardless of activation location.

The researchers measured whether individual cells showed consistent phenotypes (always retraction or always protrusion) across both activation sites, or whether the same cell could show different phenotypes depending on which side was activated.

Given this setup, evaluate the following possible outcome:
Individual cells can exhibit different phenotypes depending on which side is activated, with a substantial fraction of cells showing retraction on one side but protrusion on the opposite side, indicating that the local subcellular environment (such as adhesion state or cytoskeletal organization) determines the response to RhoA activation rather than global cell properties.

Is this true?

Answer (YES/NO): NO